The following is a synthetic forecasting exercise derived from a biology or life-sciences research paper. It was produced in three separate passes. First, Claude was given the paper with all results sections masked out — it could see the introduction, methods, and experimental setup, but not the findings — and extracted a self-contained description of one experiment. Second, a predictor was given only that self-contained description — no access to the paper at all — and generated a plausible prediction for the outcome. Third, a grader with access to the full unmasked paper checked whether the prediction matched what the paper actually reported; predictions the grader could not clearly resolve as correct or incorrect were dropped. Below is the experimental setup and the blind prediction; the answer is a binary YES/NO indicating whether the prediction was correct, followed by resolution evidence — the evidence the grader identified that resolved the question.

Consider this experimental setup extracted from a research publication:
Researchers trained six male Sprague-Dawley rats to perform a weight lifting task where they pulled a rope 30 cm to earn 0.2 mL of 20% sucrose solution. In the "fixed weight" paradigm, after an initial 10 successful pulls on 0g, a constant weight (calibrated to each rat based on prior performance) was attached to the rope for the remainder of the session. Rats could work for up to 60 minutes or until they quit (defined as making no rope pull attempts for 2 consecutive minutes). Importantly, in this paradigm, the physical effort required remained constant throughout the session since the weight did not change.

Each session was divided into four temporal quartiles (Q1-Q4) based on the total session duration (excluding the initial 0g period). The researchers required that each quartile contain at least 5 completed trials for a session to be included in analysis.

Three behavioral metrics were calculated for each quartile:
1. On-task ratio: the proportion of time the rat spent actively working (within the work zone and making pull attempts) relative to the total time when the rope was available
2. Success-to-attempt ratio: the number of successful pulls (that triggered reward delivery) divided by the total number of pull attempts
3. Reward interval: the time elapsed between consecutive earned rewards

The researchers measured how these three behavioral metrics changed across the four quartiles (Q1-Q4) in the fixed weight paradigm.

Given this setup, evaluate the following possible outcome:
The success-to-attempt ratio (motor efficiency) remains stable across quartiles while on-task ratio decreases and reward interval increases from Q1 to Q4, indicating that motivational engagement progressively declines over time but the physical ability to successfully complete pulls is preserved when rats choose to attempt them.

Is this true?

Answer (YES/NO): NO